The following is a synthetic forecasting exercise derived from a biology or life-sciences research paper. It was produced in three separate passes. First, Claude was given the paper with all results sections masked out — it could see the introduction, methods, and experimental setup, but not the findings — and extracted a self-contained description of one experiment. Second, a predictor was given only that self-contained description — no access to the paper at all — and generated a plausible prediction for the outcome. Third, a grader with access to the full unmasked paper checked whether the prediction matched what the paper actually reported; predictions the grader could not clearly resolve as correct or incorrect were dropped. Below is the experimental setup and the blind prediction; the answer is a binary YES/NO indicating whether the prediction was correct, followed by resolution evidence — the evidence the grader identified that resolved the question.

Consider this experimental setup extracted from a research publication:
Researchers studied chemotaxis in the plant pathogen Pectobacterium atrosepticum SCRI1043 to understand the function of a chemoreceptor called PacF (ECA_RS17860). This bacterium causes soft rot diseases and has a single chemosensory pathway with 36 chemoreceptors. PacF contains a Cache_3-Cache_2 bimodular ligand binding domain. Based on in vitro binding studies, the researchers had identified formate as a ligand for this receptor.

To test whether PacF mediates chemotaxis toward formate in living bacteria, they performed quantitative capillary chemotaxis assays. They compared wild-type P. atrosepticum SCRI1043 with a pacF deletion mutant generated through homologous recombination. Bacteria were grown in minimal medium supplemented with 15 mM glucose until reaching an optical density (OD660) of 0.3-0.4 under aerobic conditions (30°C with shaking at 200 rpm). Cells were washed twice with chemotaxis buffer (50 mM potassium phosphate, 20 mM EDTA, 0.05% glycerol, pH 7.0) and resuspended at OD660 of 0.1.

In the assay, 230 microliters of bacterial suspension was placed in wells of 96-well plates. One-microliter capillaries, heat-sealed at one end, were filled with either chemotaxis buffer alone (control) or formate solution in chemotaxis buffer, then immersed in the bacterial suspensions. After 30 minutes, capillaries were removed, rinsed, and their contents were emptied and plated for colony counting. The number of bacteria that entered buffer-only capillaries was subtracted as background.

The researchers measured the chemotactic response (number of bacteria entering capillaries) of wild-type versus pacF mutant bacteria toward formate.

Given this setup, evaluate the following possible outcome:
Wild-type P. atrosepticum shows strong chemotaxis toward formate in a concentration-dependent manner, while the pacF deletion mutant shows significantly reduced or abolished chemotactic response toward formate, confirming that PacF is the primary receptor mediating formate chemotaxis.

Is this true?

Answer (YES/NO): NO